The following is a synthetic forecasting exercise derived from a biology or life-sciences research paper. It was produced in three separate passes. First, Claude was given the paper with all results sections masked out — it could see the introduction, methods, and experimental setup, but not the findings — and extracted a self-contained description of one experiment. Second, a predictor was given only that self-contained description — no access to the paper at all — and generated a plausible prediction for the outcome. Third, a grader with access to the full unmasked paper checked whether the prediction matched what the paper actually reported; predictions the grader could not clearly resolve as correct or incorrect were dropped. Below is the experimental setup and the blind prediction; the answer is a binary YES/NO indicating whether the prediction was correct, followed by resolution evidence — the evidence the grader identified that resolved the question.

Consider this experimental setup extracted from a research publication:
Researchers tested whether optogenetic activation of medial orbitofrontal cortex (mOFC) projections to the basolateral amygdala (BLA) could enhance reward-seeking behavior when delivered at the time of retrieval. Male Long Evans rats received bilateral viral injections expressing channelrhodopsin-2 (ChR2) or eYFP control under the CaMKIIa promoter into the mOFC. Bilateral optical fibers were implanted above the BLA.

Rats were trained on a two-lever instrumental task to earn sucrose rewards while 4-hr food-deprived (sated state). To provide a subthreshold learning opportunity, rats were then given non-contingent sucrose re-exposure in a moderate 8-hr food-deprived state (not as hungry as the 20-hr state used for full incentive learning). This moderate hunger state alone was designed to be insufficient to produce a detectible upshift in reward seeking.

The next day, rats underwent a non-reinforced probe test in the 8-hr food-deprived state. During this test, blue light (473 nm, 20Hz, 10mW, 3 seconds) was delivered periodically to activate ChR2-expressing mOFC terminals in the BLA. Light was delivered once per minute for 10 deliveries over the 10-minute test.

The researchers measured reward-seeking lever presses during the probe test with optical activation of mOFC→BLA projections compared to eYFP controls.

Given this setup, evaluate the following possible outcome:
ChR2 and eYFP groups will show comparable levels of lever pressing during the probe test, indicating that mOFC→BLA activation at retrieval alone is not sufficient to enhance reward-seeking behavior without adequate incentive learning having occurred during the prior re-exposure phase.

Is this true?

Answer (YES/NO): NO